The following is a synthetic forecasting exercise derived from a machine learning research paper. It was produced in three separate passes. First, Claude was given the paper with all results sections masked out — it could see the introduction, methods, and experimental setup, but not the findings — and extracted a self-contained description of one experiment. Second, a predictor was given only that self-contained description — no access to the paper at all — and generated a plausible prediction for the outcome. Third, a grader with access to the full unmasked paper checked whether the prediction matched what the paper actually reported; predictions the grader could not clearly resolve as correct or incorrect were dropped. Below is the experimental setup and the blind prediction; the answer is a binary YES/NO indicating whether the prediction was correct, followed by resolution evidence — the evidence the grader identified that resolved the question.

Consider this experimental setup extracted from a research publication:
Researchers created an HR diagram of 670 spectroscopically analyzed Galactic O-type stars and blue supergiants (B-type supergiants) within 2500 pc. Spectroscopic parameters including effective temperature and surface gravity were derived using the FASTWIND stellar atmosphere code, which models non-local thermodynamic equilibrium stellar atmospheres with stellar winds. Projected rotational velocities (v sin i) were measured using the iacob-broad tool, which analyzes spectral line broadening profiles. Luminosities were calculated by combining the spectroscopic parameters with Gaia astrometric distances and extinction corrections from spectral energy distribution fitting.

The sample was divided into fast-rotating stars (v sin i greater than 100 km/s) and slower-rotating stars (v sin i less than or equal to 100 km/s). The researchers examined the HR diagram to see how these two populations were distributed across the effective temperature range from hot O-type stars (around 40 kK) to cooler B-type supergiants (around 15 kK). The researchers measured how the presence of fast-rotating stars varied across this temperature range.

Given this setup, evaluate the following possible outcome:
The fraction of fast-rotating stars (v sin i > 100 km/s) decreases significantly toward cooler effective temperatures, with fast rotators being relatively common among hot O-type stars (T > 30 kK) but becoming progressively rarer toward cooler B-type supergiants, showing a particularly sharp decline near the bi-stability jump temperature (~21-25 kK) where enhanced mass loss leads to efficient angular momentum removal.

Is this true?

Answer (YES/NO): NO